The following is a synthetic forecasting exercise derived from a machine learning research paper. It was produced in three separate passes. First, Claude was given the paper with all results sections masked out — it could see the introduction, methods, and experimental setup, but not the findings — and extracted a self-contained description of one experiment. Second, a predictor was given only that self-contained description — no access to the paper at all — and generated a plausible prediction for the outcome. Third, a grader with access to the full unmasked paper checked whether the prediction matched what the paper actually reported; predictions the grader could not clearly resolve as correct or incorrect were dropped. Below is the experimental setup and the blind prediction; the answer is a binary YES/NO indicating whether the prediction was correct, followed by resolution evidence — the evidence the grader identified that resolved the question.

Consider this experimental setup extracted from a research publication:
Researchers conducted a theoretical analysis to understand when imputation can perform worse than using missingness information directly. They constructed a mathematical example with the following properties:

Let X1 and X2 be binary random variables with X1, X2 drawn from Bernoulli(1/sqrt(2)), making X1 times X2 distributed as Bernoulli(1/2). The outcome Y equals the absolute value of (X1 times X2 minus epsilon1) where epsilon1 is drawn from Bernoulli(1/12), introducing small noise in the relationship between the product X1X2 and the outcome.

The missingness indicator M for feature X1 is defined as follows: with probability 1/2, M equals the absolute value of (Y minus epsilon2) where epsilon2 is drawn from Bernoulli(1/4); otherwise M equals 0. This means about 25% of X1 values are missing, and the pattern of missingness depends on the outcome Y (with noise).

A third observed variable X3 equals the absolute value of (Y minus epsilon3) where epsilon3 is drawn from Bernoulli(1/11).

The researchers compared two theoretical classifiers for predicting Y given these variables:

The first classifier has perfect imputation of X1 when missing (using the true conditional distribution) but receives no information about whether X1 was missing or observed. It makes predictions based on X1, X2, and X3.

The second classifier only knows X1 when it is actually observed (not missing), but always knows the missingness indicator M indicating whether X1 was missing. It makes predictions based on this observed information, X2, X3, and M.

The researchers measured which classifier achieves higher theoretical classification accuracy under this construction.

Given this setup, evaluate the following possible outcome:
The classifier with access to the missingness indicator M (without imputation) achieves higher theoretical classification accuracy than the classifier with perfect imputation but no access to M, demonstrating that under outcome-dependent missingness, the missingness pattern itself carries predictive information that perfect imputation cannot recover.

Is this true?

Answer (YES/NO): YES